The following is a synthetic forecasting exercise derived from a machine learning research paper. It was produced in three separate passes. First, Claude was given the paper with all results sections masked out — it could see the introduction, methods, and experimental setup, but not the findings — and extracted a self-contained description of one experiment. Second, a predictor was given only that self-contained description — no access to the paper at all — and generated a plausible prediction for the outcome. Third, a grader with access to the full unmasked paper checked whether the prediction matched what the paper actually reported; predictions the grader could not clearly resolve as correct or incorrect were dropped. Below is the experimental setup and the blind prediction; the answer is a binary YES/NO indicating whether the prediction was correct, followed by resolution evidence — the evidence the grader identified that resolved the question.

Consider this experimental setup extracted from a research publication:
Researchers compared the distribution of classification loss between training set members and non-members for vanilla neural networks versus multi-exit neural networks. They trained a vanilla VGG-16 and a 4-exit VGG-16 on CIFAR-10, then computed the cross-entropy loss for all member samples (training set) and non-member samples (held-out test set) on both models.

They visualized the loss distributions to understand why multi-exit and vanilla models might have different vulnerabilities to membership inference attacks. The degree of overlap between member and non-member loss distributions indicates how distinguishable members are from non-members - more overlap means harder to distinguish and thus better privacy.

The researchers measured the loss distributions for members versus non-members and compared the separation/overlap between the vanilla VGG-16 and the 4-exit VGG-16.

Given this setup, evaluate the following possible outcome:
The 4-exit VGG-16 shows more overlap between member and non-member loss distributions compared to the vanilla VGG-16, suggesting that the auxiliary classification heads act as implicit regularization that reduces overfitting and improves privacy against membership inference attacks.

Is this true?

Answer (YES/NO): NO